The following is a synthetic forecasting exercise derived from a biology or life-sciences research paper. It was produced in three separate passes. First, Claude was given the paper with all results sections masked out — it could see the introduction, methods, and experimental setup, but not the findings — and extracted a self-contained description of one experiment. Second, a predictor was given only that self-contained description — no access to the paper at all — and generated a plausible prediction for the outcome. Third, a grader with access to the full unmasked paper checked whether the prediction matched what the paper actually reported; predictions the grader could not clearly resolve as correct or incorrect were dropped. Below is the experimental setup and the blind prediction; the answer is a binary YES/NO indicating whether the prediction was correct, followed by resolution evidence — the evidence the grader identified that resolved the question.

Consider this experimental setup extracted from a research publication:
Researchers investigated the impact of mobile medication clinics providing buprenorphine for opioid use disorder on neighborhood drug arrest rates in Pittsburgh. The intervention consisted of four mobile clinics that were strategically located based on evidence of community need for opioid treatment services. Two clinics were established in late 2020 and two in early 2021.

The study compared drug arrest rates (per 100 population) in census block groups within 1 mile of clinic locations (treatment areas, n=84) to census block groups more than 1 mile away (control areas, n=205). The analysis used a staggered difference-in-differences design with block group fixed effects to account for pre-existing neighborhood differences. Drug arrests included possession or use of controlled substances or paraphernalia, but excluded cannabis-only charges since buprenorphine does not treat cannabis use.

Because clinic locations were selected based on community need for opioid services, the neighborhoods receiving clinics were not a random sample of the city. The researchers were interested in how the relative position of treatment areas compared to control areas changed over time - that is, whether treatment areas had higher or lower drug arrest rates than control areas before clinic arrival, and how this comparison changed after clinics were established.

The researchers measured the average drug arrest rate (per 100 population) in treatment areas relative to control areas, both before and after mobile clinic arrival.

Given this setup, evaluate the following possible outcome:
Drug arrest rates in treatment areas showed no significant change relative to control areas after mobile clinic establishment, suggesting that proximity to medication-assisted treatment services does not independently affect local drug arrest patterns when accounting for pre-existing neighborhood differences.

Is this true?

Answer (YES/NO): NO